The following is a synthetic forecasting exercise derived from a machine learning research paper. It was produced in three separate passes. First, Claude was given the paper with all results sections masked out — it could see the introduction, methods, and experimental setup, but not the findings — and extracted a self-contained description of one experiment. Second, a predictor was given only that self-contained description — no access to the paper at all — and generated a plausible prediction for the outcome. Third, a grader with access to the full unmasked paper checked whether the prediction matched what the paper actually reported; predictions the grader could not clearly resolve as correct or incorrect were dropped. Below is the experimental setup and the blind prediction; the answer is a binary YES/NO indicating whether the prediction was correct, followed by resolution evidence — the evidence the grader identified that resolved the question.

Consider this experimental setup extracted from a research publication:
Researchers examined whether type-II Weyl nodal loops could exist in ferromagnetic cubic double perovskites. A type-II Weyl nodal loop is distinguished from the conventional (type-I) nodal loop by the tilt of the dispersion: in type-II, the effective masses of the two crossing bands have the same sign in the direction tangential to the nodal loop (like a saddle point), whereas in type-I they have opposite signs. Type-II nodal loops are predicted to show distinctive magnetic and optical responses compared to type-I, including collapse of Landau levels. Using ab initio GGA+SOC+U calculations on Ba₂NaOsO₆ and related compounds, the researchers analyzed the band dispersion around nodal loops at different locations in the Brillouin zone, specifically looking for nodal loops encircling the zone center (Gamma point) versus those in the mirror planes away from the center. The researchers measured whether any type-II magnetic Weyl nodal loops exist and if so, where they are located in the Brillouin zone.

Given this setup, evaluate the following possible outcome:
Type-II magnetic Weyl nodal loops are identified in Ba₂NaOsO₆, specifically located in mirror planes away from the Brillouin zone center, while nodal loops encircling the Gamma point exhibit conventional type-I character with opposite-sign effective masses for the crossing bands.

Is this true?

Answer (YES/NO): NO